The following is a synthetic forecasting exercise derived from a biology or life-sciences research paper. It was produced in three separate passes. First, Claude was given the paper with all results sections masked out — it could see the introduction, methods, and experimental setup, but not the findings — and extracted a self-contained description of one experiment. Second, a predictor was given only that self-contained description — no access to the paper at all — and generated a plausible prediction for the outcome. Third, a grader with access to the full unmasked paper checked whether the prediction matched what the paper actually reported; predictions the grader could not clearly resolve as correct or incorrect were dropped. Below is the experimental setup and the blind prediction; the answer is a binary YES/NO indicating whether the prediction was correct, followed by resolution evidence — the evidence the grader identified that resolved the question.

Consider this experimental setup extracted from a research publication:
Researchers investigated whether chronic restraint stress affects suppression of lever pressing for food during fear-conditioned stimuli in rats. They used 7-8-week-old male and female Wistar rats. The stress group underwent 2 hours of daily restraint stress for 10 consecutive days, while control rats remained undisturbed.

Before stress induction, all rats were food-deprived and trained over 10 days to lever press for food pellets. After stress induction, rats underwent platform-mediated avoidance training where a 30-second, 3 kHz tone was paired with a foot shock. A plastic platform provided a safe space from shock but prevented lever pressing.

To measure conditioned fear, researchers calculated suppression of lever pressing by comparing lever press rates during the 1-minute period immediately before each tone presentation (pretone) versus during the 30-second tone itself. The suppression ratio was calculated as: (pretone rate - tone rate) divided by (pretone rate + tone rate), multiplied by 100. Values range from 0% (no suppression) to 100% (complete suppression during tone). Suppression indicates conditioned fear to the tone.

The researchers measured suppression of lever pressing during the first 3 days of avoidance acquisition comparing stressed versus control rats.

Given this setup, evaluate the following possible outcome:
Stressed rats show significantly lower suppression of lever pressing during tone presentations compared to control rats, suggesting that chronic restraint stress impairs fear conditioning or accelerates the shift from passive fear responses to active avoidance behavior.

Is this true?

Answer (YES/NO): NO